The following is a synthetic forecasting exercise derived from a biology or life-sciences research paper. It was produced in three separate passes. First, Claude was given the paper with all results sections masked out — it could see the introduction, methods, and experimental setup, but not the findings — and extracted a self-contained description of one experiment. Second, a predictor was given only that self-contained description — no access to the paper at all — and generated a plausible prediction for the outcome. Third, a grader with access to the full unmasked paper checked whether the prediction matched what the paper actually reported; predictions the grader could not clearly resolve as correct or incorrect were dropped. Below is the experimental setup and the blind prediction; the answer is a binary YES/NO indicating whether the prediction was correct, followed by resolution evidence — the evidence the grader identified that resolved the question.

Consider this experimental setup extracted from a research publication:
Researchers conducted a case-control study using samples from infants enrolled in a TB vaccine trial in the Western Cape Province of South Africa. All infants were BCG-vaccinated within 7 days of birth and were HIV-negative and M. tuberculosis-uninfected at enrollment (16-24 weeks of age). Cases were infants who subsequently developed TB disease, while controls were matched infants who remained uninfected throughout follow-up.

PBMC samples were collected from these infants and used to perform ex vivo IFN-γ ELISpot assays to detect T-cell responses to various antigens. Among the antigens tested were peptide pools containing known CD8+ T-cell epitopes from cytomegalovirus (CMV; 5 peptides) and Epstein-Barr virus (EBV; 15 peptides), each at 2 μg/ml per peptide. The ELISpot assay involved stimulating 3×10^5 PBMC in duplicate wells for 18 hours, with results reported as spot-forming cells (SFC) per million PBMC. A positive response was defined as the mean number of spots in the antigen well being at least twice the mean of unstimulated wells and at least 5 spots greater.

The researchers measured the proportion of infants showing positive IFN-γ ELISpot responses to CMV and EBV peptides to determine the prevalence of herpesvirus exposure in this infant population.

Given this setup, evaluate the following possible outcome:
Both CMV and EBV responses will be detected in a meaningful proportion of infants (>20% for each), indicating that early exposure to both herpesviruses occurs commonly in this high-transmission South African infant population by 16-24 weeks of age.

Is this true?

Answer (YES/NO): NO